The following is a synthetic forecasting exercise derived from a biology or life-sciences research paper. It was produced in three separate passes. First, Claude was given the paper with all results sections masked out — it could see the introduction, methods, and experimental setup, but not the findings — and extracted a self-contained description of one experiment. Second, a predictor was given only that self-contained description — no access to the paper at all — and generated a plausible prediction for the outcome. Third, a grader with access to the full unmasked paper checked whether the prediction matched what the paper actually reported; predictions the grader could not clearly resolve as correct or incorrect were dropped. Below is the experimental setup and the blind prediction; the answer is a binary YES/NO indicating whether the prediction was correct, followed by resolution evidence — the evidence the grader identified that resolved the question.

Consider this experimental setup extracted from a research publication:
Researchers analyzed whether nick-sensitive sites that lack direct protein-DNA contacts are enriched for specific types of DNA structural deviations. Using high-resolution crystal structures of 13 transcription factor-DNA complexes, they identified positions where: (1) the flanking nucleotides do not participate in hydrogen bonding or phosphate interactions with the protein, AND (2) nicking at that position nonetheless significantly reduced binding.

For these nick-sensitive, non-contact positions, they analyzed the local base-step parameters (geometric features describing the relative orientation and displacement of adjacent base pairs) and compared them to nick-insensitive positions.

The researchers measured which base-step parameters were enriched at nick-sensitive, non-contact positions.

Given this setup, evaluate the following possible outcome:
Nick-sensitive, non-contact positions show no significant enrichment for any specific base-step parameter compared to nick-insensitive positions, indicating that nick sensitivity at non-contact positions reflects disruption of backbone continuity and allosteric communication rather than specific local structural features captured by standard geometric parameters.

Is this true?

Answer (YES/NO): NO